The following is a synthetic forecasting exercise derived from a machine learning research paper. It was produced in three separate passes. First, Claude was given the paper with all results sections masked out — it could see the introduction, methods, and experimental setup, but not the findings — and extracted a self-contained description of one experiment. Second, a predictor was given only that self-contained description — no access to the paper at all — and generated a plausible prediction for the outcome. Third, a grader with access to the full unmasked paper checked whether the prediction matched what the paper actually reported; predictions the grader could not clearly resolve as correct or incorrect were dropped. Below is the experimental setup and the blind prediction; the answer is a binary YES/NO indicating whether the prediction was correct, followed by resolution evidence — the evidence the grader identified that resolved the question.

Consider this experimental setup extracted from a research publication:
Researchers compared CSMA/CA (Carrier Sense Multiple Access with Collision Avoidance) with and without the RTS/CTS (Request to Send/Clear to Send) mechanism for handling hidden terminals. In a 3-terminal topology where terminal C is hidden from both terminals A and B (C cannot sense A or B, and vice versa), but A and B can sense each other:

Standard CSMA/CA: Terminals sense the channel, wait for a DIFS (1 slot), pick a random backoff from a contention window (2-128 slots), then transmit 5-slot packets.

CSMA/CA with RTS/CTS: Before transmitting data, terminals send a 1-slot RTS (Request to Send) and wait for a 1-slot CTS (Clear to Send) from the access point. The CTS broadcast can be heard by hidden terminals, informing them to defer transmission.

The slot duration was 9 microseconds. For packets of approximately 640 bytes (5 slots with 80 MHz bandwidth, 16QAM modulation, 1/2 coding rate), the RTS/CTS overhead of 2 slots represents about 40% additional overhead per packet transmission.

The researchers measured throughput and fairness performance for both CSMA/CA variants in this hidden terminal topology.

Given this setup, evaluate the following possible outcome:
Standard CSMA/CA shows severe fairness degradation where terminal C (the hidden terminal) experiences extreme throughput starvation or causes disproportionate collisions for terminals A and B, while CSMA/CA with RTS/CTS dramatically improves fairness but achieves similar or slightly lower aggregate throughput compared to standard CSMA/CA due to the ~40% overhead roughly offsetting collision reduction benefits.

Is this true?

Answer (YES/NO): NO